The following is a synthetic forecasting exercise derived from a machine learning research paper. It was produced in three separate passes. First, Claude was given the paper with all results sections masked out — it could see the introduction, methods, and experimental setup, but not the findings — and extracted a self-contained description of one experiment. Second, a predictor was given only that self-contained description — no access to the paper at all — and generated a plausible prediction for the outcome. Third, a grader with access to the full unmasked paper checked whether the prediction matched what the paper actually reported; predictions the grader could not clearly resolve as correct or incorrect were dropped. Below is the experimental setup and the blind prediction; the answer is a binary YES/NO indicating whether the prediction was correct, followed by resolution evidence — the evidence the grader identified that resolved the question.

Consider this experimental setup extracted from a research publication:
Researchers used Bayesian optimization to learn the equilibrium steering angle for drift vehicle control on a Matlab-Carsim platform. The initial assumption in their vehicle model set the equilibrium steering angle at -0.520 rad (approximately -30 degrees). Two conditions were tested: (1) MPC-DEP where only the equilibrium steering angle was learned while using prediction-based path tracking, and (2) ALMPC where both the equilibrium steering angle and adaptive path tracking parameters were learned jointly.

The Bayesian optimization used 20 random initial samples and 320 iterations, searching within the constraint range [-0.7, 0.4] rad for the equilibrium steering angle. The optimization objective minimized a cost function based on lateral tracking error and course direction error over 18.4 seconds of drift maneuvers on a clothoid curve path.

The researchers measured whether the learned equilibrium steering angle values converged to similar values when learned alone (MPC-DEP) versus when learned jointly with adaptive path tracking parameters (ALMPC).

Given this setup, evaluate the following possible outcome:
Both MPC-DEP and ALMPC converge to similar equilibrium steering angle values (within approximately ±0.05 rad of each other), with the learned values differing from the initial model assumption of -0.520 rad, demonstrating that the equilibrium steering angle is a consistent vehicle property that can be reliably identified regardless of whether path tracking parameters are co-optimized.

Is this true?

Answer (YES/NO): YES